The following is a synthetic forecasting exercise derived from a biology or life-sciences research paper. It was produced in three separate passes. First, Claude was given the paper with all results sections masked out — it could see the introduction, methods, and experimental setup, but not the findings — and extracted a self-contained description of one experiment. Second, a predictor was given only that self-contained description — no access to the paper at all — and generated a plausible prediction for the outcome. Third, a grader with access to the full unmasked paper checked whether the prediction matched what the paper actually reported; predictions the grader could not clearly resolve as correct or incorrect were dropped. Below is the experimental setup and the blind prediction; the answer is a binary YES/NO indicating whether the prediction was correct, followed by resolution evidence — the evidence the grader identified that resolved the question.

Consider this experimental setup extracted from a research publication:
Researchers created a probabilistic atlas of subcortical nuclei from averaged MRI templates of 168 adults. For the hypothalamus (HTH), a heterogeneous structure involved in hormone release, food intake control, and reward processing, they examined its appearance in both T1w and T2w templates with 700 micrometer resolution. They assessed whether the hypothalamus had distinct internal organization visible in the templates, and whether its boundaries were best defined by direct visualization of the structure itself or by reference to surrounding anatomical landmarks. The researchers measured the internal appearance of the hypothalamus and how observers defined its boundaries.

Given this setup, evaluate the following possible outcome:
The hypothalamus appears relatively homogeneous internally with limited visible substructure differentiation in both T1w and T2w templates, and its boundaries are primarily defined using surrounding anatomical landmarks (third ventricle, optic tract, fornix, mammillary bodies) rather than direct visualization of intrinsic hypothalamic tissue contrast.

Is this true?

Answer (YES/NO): NO